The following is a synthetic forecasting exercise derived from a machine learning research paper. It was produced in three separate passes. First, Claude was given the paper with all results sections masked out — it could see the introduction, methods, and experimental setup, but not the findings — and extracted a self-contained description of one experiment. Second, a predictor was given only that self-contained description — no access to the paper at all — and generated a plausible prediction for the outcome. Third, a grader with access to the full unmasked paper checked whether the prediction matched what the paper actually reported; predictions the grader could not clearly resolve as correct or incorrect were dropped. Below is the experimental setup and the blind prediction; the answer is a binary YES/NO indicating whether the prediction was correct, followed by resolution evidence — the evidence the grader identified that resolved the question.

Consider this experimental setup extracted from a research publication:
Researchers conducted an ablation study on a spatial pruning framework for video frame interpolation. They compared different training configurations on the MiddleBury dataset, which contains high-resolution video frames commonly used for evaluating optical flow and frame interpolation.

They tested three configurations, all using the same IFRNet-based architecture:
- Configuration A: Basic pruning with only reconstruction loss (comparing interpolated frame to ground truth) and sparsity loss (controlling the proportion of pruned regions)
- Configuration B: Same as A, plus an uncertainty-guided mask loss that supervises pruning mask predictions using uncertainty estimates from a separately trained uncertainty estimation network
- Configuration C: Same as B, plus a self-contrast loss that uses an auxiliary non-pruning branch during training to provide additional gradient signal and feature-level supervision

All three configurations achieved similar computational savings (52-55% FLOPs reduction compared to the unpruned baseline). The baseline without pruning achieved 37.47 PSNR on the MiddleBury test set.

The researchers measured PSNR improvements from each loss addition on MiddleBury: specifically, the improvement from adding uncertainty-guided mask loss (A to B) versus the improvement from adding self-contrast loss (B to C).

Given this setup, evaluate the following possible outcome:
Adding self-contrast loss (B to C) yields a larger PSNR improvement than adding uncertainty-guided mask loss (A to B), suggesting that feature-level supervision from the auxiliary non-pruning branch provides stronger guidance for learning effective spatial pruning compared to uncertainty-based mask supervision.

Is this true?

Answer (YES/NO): NO